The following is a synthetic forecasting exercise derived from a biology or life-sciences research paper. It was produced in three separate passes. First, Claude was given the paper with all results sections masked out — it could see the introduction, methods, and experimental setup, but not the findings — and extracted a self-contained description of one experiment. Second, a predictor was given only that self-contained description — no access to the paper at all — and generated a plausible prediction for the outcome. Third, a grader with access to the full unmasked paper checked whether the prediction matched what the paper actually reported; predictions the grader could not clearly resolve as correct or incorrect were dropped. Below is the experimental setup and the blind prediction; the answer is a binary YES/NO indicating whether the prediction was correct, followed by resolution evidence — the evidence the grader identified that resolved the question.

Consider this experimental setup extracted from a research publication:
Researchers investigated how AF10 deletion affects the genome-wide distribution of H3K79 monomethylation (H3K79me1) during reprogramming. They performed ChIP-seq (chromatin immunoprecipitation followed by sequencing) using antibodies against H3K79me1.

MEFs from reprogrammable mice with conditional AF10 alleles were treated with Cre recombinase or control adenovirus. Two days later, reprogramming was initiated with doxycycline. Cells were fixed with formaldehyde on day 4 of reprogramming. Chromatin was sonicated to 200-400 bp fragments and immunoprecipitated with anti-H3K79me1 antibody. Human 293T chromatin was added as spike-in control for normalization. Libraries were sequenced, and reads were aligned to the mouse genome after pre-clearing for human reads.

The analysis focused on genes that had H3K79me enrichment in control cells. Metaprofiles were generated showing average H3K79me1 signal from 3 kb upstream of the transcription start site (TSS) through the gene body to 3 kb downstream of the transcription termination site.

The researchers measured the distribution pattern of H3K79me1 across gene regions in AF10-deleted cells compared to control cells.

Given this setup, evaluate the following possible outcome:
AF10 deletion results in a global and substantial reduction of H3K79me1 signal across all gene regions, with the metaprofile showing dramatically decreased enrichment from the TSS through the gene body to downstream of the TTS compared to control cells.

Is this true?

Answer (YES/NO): NO